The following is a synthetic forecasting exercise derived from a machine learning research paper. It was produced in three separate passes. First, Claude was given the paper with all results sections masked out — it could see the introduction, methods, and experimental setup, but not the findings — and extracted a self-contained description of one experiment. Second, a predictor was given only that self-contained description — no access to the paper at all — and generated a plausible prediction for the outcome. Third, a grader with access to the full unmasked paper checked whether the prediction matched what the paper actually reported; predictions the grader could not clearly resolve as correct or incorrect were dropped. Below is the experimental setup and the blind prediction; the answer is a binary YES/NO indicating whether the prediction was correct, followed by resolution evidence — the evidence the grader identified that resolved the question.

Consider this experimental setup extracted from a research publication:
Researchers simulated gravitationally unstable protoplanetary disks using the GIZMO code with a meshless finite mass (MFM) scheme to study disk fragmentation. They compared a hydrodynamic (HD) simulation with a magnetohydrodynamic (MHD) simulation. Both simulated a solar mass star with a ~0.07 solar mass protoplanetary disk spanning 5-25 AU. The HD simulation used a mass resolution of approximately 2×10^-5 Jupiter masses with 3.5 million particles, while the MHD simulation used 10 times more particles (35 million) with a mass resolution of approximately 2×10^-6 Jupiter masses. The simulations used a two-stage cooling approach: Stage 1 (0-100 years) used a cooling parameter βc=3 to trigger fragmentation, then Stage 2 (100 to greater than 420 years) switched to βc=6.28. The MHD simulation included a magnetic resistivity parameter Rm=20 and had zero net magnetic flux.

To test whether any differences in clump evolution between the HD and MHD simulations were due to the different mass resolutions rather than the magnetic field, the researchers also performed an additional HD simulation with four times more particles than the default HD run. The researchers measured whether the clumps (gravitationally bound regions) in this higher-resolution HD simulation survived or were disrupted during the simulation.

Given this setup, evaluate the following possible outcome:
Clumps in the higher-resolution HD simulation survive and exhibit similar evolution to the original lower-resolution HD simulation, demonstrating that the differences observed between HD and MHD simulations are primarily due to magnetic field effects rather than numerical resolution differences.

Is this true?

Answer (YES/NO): NO